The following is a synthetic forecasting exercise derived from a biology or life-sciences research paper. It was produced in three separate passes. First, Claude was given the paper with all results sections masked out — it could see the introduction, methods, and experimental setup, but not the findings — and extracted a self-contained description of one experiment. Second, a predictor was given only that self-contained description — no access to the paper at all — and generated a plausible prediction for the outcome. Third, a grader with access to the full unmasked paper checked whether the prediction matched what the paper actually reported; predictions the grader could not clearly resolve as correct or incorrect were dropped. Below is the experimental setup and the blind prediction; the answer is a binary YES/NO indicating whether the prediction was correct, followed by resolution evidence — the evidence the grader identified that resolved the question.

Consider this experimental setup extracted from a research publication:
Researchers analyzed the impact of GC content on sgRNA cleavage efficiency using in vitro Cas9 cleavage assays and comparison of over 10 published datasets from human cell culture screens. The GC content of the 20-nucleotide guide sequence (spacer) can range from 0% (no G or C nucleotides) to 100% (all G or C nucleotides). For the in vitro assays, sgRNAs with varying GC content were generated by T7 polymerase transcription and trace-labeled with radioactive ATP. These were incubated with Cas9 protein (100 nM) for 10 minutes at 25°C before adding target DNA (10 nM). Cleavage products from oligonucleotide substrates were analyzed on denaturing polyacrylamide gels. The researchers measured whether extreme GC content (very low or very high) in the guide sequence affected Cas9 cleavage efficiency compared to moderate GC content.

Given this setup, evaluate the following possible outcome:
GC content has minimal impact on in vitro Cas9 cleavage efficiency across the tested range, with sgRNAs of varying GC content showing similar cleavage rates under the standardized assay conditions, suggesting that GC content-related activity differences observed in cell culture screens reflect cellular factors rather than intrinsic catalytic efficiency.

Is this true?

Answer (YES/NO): NO